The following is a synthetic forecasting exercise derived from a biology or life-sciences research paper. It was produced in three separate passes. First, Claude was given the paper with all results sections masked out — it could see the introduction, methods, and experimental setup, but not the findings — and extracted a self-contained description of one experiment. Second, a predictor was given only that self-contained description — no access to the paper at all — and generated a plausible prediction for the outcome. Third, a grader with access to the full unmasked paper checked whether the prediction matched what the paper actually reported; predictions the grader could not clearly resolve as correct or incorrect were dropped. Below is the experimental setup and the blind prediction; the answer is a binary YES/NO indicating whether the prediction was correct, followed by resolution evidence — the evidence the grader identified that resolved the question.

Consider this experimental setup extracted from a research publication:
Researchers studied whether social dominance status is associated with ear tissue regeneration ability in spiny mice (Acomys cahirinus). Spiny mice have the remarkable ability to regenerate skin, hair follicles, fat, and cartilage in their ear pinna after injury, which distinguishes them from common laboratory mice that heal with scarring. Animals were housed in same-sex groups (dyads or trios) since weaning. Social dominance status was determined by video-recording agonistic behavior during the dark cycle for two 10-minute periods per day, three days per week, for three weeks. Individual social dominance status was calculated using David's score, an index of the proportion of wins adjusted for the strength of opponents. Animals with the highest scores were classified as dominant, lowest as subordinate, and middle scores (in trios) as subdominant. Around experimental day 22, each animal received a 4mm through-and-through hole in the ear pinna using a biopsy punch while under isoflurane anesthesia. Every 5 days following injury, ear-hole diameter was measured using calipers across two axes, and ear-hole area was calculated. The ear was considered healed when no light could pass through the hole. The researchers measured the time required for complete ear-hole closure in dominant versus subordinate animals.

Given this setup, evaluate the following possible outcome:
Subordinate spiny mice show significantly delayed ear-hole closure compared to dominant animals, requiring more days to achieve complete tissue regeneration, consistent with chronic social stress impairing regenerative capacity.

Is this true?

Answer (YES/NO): NO